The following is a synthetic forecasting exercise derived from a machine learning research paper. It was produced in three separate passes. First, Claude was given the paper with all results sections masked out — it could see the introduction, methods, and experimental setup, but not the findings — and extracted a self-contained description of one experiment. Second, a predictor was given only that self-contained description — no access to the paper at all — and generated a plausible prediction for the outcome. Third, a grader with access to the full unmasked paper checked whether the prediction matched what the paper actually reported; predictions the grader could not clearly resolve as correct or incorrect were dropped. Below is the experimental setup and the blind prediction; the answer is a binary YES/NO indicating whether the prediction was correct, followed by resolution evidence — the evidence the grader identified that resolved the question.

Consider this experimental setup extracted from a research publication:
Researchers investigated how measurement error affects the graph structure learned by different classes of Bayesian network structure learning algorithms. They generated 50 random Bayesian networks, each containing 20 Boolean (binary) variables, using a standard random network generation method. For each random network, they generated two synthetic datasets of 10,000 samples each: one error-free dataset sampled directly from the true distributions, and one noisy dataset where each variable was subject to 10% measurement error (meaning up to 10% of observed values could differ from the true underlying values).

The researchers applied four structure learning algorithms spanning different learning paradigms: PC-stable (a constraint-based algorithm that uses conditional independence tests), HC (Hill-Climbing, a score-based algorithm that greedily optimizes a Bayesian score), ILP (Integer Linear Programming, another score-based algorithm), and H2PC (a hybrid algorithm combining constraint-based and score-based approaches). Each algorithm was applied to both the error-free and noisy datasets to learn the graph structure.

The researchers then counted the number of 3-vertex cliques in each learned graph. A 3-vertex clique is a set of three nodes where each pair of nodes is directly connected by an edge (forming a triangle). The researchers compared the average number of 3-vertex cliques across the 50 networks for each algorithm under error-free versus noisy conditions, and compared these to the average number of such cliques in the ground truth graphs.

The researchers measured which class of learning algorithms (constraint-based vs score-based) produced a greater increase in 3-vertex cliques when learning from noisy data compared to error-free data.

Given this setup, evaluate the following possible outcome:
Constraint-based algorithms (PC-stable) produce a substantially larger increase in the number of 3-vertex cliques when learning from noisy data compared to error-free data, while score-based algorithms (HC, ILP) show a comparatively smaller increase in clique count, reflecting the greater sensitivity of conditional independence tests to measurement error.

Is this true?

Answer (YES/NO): NO